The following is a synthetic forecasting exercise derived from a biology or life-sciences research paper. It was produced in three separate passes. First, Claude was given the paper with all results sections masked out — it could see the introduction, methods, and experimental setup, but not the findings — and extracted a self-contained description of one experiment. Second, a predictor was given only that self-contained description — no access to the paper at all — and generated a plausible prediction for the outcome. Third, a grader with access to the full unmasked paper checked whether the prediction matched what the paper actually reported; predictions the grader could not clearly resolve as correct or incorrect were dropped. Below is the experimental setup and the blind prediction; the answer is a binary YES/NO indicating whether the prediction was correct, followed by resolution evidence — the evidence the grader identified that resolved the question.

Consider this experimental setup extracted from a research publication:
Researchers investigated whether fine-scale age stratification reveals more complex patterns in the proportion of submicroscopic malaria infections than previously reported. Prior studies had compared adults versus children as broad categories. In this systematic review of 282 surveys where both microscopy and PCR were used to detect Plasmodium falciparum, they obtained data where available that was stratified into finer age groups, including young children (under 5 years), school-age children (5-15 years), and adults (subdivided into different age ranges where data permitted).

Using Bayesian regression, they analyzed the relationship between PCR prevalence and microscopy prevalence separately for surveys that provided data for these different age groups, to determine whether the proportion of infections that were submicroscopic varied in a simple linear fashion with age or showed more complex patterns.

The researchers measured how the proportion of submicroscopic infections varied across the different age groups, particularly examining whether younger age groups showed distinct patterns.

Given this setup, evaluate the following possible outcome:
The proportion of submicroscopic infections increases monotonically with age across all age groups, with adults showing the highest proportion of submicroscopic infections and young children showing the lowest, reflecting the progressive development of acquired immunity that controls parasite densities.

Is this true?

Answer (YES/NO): YES